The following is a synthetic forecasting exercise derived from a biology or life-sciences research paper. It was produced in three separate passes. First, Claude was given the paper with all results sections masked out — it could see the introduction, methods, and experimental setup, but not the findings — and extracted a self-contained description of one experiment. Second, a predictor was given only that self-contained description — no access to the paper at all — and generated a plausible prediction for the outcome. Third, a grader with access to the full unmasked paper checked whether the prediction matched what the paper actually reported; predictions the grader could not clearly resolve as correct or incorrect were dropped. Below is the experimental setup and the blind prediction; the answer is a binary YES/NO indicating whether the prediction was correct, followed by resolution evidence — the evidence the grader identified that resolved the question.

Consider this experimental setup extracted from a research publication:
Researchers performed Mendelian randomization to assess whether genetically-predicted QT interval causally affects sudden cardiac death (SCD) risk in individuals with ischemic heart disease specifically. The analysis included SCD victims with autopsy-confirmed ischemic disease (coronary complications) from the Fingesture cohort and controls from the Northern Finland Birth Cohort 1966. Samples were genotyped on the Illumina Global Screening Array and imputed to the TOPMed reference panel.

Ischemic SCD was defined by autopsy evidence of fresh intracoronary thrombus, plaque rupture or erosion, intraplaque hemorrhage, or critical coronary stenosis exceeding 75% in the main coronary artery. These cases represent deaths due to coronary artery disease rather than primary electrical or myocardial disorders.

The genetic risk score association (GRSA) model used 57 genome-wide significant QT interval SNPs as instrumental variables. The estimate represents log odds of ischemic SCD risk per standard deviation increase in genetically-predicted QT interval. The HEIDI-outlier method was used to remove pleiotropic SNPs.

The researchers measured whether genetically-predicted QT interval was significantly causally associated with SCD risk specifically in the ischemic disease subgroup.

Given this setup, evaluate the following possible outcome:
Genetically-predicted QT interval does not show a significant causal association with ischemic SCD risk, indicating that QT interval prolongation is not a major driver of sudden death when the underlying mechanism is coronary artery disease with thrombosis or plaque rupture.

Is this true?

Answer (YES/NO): YES